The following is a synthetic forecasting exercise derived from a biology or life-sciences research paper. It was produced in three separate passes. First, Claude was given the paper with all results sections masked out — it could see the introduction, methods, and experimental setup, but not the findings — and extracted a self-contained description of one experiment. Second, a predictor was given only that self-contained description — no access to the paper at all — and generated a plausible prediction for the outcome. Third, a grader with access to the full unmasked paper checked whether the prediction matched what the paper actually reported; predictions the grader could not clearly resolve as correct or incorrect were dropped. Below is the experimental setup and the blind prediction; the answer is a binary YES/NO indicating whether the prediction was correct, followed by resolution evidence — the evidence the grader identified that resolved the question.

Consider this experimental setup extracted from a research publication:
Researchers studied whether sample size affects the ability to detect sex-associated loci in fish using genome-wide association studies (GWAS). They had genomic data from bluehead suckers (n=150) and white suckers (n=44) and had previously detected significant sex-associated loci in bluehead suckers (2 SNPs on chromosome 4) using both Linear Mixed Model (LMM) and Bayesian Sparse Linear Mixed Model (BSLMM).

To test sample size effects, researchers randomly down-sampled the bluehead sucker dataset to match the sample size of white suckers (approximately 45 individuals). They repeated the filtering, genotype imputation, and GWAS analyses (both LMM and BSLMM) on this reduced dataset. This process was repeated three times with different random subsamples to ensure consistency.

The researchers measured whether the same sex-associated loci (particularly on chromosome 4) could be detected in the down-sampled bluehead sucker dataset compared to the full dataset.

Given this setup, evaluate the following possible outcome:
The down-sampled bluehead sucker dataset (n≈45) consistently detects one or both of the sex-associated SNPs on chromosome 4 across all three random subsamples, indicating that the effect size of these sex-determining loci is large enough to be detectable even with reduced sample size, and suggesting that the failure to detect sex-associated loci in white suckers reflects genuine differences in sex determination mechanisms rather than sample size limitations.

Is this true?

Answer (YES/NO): NO